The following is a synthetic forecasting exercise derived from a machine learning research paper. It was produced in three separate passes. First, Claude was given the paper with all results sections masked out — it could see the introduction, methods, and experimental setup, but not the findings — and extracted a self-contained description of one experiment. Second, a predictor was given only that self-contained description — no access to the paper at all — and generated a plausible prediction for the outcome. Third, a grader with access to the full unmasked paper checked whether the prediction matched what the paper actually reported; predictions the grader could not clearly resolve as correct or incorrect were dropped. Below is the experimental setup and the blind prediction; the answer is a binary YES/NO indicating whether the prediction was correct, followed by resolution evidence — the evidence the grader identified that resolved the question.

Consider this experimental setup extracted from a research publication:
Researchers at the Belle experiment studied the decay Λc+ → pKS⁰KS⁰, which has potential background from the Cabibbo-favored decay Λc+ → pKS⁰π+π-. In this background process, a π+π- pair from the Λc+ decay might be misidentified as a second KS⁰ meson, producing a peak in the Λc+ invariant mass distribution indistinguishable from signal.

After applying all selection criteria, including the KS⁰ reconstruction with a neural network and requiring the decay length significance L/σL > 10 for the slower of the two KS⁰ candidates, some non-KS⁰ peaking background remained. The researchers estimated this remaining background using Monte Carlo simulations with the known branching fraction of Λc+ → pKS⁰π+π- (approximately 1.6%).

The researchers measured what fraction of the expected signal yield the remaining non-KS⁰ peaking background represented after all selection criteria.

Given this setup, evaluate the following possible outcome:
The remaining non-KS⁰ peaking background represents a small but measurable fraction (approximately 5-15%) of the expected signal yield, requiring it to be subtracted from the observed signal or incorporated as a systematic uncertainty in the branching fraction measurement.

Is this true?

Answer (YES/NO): NO